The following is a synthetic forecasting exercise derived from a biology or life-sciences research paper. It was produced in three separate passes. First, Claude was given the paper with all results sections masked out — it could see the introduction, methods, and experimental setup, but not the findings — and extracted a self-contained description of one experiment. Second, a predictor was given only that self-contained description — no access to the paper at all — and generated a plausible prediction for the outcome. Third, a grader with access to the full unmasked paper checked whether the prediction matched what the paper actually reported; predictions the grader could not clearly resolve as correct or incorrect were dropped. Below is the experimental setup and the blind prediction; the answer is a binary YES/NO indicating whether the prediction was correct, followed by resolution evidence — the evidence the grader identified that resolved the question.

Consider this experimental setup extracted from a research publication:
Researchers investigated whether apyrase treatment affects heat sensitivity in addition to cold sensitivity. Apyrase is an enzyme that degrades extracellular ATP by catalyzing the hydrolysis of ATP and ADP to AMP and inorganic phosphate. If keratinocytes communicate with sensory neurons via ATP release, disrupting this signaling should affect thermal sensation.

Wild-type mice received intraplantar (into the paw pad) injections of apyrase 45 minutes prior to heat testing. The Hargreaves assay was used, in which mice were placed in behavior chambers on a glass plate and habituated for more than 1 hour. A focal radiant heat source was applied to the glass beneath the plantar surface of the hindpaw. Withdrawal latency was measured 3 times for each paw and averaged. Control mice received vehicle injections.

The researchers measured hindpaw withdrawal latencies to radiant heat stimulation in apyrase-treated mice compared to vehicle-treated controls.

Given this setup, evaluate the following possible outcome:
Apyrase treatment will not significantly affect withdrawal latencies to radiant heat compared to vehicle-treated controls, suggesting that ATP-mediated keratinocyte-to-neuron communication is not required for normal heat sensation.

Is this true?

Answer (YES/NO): NO